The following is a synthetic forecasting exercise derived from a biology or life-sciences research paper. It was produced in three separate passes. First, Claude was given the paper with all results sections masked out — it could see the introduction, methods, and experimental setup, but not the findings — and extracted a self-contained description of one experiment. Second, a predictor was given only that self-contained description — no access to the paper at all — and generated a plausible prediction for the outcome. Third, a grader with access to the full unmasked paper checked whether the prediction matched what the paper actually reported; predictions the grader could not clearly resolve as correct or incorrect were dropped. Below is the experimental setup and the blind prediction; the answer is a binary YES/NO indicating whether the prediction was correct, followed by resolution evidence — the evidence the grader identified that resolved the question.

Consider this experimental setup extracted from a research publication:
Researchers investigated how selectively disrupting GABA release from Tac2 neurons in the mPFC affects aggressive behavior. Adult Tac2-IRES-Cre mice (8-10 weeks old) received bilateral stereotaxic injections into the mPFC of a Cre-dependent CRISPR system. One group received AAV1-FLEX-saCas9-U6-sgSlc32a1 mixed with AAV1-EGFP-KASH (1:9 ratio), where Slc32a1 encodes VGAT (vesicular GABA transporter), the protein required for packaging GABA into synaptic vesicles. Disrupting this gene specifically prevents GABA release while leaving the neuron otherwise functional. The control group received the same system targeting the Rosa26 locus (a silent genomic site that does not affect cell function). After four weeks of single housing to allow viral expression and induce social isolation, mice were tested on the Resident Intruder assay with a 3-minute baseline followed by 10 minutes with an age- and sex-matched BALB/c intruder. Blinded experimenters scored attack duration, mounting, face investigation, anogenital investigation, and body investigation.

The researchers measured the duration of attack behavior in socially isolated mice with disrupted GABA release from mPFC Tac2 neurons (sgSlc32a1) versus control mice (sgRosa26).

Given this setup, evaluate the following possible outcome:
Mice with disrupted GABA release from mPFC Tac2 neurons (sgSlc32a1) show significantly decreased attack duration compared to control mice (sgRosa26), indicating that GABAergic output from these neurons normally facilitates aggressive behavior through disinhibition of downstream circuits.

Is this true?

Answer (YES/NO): YES